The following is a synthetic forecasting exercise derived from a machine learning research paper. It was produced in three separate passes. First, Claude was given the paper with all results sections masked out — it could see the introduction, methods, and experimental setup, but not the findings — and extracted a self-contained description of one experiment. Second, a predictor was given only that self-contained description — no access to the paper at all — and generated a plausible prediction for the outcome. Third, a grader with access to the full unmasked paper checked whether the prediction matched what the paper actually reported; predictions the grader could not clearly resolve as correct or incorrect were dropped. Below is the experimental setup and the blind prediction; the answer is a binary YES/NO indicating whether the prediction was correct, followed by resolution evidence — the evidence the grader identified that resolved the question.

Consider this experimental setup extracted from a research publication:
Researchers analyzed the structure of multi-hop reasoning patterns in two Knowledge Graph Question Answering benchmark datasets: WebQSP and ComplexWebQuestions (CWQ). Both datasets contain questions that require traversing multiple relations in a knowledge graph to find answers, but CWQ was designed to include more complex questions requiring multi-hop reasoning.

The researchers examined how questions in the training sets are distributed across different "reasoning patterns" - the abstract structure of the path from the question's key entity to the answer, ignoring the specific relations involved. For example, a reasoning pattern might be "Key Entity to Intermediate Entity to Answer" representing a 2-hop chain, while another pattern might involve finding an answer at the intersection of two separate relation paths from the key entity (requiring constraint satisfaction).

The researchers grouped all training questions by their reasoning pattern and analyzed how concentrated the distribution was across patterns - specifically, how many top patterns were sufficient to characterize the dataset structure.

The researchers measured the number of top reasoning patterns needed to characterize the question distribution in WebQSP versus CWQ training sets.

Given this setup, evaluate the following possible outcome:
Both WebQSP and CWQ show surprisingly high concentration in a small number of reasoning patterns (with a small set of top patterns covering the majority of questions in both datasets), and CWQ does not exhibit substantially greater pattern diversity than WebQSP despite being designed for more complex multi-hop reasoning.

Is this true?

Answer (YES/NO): NO